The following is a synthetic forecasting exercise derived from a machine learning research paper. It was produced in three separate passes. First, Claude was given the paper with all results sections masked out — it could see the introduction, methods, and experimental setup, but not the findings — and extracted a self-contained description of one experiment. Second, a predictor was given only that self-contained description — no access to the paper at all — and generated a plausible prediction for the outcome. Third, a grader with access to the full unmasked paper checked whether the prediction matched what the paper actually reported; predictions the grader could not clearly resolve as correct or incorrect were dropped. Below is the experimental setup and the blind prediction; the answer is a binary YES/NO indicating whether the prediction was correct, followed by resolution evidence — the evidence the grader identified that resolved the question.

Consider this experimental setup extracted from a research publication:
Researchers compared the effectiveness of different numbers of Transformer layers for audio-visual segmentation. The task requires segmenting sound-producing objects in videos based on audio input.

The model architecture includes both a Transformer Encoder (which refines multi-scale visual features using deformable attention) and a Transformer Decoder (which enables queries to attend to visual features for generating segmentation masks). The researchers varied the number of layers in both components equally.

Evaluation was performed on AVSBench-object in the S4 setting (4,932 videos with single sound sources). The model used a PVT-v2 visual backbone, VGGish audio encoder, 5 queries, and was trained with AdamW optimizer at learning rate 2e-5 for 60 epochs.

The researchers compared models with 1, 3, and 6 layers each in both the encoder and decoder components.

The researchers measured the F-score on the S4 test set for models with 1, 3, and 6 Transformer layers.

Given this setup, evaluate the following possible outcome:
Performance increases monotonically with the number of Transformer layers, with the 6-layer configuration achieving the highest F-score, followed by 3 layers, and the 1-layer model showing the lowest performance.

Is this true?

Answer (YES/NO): NO